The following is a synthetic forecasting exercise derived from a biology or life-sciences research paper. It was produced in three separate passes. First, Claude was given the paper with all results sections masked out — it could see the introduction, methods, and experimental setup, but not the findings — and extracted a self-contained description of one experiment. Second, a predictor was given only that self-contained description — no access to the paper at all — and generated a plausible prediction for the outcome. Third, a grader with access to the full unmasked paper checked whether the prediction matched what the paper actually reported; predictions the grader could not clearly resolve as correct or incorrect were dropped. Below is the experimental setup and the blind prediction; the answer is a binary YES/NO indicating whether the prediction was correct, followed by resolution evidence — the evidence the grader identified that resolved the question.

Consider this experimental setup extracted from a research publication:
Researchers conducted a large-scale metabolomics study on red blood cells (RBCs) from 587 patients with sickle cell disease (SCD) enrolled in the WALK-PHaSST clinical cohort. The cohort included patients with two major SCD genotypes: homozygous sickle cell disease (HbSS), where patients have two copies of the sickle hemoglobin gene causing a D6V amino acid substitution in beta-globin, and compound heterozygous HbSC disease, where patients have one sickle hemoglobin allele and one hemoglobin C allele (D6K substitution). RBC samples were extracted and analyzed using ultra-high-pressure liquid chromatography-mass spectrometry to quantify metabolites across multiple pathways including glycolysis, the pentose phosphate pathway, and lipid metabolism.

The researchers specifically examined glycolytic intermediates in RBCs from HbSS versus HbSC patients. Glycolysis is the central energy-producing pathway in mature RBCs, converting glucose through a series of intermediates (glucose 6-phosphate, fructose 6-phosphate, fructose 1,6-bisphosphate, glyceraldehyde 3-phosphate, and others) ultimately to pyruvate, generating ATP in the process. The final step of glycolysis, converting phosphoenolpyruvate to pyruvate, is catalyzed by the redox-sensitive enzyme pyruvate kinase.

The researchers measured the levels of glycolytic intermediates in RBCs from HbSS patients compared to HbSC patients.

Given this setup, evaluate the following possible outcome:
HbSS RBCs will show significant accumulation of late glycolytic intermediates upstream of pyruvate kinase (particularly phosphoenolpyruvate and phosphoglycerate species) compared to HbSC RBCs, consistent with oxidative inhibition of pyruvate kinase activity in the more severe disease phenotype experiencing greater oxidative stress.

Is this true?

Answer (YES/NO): YES